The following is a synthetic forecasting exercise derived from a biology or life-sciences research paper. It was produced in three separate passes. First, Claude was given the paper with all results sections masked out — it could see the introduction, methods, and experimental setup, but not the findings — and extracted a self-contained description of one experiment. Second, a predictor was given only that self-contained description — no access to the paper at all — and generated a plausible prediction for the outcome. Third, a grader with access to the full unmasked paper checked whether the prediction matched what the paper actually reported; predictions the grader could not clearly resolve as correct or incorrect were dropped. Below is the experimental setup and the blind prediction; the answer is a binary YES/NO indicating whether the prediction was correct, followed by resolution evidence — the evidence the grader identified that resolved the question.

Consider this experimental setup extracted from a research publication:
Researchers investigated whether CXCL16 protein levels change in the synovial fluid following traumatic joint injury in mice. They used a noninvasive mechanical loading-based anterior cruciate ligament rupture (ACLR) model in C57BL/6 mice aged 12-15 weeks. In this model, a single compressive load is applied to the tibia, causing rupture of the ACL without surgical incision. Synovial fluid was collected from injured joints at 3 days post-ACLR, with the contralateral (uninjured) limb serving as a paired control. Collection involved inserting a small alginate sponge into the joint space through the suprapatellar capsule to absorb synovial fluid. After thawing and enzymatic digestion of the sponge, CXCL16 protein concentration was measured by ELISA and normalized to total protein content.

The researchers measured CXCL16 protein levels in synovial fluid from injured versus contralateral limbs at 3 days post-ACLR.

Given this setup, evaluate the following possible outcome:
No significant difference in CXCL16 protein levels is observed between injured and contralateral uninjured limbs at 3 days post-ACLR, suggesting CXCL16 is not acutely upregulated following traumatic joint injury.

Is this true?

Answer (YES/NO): NO